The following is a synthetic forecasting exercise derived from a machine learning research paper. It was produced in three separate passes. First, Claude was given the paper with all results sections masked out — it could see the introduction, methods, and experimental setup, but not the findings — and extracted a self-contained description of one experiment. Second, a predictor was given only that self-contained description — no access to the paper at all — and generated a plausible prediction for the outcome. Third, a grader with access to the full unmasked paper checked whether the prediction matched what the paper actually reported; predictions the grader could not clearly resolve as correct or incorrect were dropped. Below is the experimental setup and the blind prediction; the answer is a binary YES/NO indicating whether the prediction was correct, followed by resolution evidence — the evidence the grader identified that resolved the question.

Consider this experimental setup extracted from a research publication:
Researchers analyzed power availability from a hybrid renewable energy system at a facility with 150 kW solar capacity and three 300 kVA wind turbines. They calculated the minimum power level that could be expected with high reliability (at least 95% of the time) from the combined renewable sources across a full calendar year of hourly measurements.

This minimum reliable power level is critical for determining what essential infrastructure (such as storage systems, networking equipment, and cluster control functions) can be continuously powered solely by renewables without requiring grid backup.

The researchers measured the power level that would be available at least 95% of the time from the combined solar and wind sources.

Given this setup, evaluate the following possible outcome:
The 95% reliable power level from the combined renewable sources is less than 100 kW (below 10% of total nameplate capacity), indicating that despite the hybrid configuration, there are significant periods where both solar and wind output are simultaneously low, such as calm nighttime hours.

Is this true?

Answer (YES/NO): YES